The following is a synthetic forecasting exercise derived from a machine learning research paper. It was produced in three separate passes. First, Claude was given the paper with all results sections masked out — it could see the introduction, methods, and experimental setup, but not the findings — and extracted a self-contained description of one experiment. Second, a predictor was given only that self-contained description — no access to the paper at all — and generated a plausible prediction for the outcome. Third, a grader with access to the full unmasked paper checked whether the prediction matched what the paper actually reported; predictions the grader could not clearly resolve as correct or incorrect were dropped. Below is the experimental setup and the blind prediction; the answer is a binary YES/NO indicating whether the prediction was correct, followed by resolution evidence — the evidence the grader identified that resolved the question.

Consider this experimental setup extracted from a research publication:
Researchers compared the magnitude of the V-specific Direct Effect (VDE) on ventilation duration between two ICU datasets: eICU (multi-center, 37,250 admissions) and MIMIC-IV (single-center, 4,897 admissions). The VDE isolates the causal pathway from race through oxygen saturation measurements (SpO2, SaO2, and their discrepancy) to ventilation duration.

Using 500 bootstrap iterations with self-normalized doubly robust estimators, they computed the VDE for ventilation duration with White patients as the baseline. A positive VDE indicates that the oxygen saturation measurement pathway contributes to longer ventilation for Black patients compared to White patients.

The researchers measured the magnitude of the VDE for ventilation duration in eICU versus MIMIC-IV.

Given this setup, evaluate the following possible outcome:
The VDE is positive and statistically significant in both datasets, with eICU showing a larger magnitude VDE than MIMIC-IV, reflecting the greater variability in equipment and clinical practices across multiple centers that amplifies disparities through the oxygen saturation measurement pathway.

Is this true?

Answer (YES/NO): NO